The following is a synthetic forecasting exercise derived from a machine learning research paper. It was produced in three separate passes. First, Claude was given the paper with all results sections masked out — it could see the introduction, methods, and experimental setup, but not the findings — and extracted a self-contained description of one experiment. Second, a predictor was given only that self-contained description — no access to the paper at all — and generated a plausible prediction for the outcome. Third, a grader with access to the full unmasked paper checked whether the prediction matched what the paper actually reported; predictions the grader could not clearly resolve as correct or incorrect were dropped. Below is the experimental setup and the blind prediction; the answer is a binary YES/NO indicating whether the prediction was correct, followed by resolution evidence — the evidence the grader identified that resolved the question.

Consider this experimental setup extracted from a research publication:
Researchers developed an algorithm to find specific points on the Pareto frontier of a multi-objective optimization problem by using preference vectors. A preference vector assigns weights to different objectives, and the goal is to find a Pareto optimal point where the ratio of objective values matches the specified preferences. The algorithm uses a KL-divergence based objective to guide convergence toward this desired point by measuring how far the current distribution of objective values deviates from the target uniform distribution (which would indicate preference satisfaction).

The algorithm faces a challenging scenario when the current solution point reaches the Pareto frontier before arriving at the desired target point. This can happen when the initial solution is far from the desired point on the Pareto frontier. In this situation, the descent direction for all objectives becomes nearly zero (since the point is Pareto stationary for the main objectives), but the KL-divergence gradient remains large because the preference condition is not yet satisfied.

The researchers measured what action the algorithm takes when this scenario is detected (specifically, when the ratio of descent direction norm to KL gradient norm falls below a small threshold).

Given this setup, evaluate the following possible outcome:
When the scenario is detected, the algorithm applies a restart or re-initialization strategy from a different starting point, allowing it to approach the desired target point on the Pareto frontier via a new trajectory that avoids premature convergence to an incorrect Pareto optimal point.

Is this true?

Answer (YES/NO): NO